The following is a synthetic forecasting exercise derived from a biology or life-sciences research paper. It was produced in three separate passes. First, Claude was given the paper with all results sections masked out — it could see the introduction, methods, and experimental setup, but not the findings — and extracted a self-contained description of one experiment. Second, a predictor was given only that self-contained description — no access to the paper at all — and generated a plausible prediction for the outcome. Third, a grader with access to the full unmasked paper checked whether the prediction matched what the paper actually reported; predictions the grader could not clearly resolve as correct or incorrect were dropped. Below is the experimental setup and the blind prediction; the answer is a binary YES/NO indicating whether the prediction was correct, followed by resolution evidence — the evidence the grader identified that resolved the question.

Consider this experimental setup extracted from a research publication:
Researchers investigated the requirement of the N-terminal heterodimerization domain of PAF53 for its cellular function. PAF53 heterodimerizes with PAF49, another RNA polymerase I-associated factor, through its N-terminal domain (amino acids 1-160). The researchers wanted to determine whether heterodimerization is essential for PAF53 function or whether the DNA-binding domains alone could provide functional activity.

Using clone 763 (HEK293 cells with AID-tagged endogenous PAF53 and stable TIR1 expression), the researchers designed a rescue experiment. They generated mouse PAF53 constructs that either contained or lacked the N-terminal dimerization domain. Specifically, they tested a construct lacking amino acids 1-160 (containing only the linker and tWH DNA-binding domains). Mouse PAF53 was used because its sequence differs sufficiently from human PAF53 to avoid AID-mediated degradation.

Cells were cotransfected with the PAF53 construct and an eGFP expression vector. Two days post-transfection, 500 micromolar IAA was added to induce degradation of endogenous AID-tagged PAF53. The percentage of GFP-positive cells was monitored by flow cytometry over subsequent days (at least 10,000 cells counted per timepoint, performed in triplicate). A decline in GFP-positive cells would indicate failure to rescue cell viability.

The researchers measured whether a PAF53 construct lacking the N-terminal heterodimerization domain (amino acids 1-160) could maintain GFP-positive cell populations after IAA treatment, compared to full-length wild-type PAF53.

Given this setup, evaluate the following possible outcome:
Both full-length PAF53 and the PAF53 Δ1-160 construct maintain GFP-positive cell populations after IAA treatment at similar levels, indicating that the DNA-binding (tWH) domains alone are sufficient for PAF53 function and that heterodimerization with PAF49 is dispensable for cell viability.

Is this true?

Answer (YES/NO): NO